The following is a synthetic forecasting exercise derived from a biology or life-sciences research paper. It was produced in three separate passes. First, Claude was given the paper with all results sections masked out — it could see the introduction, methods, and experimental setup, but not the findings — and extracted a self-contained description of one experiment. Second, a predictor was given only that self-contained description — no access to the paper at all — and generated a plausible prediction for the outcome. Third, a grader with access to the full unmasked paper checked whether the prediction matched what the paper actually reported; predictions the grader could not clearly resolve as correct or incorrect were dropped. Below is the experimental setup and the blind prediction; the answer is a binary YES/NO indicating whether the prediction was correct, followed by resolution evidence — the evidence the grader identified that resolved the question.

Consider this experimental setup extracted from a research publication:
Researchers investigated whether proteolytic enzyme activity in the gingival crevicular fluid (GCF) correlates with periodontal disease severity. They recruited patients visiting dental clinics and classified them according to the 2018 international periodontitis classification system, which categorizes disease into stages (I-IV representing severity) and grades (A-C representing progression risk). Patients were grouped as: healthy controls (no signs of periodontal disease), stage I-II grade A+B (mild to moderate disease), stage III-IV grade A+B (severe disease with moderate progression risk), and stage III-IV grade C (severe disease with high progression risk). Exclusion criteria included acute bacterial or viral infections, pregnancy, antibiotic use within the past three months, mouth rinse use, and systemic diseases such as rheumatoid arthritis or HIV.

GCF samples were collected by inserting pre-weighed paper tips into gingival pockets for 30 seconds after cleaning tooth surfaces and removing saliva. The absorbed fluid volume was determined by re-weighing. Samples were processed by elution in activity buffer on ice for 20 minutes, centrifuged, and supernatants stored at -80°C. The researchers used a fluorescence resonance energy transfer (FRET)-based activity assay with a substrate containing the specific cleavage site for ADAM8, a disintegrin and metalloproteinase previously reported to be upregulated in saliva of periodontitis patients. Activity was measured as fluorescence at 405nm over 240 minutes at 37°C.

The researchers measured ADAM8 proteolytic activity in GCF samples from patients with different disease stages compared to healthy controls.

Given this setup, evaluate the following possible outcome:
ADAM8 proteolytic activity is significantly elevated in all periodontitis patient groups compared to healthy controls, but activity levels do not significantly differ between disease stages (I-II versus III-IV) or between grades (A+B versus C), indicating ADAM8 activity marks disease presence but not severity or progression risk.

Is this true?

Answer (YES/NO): NO